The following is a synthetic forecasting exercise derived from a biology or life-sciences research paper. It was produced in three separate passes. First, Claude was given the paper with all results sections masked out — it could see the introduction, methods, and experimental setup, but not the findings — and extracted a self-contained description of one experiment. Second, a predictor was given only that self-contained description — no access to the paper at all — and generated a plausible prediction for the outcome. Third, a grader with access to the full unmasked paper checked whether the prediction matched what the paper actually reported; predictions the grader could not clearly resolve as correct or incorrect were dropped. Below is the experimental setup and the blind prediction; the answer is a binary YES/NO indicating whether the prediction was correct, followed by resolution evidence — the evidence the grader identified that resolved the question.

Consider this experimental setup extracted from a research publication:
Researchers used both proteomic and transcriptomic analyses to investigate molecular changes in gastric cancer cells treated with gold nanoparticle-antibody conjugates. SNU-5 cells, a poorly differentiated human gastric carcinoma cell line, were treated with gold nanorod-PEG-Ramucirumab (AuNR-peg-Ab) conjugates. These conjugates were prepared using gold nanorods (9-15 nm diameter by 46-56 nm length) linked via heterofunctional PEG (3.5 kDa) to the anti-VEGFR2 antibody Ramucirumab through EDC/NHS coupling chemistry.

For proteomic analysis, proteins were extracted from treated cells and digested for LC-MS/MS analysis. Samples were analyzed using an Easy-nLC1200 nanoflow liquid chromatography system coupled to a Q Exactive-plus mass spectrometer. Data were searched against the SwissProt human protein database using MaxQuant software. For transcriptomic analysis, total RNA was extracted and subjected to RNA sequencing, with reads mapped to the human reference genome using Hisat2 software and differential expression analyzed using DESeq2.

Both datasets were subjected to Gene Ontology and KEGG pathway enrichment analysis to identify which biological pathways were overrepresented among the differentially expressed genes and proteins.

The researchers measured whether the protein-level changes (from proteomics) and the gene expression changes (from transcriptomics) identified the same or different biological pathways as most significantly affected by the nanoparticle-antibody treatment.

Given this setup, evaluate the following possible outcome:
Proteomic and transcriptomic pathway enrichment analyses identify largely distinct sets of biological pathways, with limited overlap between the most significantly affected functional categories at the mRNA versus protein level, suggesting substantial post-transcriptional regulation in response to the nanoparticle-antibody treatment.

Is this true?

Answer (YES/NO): NO